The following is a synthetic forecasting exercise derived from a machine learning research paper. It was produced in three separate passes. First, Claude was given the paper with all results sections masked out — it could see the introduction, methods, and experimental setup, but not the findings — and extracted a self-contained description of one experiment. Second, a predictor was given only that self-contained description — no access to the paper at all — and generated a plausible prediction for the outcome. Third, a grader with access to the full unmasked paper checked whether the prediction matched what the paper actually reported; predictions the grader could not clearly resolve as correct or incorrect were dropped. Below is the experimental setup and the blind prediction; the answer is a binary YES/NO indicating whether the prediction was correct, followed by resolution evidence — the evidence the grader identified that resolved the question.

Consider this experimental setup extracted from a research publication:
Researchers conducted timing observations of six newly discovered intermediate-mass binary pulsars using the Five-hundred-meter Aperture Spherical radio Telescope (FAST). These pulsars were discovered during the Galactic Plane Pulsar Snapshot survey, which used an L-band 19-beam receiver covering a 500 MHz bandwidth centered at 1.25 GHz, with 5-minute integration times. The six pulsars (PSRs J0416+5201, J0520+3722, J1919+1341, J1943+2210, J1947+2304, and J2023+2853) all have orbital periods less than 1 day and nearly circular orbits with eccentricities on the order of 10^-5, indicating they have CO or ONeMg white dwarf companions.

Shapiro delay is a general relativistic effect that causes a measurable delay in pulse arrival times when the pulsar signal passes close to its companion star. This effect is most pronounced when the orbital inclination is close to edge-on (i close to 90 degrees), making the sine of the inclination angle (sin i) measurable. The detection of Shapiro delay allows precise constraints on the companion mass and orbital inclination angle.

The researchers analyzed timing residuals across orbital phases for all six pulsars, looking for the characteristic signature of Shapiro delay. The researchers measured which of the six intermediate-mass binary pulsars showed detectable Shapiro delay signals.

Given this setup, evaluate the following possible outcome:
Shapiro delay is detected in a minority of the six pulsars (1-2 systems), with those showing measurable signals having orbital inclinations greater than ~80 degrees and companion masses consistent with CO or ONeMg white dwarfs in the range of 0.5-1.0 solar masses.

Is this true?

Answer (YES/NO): NO